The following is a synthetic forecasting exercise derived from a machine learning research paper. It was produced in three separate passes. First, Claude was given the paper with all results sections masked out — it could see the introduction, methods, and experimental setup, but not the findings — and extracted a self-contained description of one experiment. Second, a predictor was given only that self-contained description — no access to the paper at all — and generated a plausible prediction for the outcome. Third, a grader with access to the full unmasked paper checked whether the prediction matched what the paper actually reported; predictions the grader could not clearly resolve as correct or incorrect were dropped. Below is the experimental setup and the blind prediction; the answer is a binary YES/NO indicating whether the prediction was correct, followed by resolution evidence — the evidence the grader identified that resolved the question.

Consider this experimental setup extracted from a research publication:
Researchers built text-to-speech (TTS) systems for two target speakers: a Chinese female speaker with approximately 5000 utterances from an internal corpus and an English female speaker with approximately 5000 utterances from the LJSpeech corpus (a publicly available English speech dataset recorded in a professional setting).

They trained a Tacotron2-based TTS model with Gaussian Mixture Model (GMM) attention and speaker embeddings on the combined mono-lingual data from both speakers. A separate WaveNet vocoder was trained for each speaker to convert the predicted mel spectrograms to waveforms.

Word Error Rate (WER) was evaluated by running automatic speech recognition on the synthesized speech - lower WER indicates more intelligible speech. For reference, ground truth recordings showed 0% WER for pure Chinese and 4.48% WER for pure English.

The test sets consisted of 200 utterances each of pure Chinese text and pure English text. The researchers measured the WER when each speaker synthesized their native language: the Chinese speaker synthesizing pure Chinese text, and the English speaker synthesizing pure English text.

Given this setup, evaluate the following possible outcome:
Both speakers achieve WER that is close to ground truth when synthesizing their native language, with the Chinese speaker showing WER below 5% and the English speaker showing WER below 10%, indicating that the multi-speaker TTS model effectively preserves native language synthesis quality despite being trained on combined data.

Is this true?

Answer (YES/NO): YES